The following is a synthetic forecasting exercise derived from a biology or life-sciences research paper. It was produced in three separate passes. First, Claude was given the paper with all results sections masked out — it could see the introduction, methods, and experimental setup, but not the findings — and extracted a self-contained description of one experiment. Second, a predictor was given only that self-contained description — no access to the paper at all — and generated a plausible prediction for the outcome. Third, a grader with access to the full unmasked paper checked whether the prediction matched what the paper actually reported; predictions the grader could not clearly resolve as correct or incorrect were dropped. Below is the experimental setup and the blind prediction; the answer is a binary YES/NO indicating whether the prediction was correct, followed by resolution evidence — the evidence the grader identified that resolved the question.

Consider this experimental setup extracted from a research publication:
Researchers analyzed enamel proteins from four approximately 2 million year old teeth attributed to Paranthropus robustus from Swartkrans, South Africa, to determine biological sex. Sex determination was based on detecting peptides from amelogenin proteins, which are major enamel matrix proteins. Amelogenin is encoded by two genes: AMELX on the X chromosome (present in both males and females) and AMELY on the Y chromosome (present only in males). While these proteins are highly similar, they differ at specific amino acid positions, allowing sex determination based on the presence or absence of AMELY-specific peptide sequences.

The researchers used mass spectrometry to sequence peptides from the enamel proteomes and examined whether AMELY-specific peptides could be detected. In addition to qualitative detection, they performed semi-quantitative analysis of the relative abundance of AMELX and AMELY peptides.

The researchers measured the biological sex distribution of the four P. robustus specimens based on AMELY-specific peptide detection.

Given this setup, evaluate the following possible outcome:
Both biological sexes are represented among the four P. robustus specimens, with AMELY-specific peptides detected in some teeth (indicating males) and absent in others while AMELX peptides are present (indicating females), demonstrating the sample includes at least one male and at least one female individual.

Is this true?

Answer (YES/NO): YES